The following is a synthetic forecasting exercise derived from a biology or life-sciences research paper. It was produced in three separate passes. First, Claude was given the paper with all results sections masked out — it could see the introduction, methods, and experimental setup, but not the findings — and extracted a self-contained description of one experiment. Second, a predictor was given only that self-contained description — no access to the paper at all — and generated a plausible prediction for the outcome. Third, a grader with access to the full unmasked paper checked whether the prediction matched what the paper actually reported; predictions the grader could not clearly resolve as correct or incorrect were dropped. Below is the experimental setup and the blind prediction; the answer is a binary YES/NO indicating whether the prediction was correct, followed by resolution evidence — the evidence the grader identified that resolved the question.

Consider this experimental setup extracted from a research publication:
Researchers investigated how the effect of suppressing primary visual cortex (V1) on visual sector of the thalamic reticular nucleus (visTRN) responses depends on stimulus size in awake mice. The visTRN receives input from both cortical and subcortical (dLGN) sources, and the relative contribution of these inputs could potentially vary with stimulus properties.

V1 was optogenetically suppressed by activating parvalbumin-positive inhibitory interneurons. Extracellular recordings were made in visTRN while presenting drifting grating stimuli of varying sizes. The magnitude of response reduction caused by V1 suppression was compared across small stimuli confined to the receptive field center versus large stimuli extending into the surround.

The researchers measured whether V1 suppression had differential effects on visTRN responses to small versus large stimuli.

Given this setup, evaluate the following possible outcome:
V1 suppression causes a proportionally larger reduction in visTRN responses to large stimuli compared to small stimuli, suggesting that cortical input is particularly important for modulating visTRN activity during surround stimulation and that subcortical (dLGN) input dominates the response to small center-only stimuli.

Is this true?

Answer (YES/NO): YES